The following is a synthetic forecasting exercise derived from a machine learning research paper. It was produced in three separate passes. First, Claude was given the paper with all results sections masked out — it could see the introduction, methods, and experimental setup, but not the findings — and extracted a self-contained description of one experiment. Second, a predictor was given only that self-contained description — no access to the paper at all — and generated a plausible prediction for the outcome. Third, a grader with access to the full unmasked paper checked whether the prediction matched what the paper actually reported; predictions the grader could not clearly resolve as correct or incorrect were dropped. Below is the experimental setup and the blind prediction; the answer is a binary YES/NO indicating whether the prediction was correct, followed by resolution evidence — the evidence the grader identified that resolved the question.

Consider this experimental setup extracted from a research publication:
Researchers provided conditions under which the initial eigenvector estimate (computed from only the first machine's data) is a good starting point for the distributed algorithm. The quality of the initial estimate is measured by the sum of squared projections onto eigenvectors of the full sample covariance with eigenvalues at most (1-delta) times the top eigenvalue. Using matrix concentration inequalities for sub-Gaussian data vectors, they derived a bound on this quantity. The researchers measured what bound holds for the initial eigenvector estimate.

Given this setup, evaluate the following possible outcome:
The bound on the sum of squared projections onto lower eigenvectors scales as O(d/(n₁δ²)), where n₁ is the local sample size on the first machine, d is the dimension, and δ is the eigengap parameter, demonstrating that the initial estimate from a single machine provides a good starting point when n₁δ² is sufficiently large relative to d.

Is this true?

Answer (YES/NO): NO